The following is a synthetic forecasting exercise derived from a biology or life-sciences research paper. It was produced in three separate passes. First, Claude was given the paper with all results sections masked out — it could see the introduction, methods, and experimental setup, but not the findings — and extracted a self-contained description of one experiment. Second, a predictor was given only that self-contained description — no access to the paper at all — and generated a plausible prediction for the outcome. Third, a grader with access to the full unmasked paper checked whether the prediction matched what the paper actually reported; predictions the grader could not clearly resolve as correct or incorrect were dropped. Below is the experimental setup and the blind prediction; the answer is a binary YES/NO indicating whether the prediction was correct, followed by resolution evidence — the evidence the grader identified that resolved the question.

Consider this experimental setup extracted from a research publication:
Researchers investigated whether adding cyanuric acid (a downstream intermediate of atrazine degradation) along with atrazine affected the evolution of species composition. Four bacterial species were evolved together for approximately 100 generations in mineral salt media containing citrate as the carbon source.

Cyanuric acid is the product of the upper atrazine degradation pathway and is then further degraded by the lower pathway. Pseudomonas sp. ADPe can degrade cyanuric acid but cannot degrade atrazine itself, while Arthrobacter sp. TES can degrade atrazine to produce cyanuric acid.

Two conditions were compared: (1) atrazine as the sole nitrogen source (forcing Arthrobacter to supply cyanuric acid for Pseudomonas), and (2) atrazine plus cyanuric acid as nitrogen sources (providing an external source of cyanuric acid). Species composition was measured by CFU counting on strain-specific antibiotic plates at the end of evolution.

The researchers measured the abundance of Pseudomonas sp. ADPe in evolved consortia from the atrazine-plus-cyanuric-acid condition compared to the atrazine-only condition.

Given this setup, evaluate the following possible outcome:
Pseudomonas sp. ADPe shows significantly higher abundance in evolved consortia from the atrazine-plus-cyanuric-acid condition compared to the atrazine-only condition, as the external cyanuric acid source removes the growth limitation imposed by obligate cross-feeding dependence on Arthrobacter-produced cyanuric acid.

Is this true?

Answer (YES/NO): NO